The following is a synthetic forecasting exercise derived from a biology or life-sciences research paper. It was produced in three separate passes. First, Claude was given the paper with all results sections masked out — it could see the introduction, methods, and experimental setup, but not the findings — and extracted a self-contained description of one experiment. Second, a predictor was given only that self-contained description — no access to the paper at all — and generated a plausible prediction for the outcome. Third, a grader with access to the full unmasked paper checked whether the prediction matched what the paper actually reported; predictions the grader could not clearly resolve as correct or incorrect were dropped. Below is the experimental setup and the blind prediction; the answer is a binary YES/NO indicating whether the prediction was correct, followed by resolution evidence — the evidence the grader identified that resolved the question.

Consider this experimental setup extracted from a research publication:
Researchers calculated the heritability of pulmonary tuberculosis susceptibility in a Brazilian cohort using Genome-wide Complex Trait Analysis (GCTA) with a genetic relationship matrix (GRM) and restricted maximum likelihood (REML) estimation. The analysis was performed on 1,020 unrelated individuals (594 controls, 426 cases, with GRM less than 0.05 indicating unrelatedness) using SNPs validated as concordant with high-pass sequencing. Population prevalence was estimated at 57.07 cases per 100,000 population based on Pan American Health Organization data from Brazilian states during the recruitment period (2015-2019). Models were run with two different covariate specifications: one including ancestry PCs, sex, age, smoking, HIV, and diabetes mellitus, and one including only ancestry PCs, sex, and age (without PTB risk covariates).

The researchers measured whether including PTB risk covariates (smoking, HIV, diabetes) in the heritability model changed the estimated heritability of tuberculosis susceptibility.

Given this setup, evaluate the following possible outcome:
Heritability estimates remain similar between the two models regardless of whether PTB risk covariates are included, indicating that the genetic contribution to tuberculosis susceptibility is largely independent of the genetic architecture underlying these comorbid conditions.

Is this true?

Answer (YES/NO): NO